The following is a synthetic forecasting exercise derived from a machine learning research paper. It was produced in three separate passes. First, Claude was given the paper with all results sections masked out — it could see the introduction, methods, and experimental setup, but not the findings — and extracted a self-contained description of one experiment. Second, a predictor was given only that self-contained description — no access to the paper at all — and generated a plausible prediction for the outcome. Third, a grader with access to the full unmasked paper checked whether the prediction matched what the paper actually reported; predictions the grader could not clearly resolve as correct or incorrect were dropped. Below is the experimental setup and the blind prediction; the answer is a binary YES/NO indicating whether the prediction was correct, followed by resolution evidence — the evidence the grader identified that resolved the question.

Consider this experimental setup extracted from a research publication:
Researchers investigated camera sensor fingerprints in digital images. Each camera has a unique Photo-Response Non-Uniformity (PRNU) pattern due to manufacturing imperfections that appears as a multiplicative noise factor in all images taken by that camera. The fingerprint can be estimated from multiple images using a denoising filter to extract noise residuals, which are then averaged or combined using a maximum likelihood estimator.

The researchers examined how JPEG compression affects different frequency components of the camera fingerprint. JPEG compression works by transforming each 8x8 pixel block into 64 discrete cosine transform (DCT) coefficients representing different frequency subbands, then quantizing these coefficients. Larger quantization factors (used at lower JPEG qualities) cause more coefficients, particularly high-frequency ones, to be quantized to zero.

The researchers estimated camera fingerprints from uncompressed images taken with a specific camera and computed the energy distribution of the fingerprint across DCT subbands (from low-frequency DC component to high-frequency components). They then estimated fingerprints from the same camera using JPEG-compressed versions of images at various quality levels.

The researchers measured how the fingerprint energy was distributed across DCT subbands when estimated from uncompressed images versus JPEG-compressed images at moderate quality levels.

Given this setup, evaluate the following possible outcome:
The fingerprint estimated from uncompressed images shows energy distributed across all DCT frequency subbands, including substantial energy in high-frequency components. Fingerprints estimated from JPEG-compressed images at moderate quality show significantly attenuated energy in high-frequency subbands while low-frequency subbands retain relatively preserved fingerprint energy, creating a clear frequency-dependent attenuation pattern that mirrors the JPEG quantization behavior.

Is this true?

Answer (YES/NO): YES